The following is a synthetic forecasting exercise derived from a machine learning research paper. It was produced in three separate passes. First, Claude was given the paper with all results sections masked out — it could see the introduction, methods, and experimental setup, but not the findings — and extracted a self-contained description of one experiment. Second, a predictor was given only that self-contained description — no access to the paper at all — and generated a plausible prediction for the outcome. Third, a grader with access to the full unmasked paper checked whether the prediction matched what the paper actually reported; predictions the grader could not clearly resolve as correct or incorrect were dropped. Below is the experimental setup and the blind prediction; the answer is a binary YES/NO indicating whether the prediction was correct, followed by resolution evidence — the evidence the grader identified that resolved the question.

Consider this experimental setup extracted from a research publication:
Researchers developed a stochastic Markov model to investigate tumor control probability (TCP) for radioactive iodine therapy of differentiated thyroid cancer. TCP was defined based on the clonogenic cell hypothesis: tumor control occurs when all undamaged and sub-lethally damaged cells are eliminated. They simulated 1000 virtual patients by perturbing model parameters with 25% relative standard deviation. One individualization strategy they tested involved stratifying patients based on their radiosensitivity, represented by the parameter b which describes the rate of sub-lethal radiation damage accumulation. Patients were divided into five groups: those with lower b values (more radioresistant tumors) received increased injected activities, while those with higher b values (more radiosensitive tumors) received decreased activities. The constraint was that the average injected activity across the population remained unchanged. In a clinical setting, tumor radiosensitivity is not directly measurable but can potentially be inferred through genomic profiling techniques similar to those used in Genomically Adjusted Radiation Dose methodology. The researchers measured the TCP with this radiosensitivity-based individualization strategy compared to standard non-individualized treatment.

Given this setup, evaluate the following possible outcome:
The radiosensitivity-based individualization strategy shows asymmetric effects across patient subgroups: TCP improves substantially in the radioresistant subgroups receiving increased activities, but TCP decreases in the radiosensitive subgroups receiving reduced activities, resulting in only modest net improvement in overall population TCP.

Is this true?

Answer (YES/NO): YES